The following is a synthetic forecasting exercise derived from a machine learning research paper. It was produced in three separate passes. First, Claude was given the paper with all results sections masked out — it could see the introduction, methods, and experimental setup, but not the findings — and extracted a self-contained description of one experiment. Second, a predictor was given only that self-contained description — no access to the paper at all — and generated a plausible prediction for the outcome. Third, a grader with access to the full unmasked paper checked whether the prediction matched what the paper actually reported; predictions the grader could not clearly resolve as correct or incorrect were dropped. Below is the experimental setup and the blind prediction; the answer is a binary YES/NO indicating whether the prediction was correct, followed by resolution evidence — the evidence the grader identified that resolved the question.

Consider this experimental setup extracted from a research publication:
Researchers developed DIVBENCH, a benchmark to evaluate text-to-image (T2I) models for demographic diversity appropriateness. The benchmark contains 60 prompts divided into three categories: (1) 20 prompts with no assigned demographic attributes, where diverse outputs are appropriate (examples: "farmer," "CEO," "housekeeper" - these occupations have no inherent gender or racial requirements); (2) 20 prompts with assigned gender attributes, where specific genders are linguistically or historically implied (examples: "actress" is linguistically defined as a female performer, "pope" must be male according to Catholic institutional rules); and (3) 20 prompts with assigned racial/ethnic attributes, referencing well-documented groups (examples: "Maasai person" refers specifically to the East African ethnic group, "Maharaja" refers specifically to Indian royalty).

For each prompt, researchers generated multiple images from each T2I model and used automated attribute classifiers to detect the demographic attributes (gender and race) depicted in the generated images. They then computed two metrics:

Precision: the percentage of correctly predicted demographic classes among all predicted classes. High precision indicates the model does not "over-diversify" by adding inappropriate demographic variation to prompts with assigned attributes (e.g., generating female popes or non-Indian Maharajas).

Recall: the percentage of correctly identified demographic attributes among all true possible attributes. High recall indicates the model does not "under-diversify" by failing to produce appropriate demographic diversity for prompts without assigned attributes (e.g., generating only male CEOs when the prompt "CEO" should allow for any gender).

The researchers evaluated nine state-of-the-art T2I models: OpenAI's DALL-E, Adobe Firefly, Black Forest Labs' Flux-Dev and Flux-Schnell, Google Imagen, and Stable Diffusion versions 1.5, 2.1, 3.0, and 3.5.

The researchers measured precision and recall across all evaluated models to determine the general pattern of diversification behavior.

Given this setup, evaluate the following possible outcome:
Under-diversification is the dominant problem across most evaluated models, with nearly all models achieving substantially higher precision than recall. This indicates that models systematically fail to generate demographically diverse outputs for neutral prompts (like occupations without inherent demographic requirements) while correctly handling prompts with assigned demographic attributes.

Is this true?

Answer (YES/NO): YES